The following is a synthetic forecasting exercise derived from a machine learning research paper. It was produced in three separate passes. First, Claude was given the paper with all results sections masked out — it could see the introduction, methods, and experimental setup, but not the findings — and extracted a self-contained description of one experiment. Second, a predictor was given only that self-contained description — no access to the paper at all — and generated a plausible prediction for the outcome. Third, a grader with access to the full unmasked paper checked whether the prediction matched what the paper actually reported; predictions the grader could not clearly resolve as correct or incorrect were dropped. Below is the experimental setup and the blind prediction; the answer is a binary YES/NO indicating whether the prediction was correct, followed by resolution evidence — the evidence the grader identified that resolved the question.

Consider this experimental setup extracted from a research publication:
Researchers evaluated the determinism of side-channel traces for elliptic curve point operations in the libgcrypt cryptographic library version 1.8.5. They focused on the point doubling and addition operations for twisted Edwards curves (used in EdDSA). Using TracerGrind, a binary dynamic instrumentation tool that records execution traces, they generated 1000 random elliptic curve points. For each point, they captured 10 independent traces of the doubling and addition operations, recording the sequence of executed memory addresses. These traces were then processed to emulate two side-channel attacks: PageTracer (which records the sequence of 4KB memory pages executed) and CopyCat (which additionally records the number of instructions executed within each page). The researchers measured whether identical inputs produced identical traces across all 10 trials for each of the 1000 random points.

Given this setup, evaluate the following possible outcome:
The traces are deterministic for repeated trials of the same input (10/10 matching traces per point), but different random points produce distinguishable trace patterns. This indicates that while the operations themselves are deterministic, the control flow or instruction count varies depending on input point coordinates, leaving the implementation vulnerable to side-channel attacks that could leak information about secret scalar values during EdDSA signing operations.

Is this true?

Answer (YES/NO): YES